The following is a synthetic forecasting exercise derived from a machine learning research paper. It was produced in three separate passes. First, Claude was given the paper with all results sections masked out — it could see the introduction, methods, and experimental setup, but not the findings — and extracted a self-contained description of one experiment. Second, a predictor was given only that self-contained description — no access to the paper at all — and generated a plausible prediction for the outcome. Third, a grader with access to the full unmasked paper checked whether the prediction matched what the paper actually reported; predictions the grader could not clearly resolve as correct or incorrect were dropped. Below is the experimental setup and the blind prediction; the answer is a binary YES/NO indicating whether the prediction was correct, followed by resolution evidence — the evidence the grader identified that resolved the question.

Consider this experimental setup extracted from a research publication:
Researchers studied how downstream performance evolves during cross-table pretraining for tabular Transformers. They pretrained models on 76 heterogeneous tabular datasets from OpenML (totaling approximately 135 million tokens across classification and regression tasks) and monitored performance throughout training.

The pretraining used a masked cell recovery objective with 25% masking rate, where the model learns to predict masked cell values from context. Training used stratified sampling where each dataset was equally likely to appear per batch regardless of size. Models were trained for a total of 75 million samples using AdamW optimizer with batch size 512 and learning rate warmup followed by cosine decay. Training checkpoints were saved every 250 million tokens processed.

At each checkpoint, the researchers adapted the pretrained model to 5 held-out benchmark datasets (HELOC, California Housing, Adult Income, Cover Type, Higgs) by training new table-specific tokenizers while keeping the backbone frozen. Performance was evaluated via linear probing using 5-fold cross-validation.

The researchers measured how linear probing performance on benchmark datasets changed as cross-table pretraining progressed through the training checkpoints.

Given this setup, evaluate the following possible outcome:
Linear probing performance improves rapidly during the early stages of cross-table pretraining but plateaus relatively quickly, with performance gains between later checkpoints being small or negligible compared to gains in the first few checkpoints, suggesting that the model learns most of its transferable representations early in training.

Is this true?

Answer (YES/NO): NO